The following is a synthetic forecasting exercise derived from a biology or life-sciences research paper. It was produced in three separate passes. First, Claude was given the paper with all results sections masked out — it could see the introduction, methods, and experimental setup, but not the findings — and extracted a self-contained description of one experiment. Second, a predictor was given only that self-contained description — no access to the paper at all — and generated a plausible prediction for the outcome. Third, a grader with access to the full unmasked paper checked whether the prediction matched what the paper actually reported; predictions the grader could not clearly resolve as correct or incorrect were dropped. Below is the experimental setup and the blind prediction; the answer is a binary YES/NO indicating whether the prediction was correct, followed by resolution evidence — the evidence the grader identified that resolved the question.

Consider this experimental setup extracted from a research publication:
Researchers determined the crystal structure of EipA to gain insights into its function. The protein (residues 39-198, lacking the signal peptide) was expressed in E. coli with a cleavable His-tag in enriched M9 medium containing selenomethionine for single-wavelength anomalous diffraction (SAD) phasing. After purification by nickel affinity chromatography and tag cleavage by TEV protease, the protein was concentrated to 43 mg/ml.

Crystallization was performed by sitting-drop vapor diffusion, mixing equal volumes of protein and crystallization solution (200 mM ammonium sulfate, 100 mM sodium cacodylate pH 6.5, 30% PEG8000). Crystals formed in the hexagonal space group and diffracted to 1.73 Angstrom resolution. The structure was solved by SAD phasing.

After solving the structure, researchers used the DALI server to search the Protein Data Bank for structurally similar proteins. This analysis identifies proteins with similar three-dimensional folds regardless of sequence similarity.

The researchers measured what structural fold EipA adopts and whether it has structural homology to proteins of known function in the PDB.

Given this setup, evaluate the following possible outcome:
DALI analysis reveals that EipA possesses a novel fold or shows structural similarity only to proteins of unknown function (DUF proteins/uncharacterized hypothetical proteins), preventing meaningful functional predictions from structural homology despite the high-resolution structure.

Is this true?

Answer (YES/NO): NO